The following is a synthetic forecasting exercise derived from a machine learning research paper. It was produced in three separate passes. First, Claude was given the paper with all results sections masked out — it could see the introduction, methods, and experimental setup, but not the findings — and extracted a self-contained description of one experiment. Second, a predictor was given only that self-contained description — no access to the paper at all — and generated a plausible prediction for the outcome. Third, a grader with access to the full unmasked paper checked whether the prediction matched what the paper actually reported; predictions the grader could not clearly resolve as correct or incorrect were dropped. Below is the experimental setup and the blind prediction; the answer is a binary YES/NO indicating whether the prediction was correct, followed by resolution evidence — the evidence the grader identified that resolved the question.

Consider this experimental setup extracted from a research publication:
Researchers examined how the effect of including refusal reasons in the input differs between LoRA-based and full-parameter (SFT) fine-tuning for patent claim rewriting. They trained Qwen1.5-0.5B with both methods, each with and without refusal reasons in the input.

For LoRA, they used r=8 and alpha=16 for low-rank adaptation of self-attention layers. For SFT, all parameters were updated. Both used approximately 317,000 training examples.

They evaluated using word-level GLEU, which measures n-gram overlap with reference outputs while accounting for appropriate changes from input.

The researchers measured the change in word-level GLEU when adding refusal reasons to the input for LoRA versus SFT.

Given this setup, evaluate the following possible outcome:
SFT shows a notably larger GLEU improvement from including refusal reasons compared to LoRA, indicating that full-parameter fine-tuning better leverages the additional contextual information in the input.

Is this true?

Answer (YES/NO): NO